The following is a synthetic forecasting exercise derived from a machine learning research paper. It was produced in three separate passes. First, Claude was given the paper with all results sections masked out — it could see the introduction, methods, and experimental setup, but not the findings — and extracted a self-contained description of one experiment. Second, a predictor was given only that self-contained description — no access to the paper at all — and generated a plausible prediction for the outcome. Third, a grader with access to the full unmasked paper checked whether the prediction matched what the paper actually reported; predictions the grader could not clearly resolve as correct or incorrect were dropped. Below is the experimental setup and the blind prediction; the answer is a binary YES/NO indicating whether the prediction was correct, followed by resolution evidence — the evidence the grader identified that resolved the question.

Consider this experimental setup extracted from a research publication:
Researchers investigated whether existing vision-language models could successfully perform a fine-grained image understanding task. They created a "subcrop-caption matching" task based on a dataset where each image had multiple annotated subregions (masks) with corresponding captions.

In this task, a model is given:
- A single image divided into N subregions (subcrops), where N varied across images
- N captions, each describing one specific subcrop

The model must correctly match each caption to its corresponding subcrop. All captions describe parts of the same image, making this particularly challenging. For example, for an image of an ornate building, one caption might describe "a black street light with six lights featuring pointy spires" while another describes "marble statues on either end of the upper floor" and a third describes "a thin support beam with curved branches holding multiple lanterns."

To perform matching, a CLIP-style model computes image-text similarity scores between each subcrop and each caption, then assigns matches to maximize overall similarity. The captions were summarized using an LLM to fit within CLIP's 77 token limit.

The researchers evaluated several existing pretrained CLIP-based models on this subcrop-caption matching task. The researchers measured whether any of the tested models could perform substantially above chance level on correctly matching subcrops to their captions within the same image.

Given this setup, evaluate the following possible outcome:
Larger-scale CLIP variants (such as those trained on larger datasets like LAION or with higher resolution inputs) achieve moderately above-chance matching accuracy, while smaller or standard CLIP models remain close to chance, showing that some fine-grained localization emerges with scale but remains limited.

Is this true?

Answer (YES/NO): NO